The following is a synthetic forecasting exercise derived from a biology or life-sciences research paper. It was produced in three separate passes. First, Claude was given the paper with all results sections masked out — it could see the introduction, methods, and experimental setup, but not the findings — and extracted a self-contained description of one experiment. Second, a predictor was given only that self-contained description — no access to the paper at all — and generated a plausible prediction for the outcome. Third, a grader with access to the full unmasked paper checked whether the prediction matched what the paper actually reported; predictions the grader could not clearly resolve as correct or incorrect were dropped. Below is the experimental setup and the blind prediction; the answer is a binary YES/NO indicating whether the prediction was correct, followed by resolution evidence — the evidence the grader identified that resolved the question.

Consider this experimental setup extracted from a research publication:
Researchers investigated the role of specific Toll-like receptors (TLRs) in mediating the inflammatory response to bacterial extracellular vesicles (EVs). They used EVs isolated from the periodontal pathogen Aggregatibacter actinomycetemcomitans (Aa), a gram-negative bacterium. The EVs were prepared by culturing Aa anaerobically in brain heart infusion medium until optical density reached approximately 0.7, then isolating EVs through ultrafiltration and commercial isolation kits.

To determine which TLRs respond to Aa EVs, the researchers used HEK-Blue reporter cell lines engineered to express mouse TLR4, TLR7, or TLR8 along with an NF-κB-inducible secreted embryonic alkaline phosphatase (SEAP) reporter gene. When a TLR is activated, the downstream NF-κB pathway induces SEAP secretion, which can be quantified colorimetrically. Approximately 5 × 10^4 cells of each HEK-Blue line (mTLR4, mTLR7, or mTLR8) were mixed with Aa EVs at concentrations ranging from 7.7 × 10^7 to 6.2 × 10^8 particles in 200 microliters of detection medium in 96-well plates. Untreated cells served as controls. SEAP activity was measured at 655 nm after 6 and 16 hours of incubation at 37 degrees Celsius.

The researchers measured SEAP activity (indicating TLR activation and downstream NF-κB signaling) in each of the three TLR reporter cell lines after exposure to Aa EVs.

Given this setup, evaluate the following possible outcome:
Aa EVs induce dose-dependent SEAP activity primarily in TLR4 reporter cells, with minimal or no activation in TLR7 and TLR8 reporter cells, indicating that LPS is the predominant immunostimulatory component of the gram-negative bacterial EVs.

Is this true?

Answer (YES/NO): NO